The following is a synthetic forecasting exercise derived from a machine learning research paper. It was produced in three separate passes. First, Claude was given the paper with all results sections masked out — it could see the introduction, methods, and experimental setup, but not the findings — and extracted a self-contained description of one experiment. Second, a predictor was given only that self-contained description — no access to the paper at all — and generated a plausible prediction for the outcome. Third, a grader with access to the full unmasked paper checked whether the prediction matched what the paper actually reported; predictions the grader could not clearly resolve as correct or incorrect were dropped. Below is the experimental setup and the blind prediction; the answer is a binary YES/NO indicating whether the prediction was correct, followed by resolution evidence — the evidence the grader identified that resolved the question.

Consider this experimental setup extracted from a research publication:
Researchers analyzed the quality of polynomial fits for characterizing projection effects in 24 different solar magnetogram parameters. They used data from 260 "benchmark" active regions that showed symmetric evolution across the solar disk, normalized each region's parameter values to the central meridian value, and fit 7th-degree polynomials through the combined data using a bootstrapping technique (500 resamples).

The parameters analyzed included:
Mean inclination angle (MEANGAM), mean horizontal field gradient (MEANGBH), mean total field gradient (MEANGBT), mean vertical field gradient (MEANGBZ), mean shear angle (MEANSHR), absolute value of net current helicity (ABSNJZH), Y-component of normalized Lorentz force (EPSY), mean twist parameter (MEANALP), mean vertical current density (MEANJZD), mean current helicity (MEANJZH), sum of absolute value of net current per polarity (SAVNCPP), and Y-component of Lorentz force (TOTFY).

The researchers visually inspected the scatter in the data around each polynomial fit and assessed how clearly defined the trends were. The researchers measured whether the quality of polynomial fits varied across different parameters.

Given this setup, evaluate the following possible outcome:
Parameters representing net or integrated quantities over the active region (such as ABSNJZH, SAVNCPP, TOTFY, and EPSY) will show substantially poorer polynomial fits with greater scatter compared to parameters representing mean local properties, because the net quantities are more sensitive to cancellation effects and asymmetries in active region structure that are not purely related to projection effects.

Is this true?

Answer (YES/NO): NO